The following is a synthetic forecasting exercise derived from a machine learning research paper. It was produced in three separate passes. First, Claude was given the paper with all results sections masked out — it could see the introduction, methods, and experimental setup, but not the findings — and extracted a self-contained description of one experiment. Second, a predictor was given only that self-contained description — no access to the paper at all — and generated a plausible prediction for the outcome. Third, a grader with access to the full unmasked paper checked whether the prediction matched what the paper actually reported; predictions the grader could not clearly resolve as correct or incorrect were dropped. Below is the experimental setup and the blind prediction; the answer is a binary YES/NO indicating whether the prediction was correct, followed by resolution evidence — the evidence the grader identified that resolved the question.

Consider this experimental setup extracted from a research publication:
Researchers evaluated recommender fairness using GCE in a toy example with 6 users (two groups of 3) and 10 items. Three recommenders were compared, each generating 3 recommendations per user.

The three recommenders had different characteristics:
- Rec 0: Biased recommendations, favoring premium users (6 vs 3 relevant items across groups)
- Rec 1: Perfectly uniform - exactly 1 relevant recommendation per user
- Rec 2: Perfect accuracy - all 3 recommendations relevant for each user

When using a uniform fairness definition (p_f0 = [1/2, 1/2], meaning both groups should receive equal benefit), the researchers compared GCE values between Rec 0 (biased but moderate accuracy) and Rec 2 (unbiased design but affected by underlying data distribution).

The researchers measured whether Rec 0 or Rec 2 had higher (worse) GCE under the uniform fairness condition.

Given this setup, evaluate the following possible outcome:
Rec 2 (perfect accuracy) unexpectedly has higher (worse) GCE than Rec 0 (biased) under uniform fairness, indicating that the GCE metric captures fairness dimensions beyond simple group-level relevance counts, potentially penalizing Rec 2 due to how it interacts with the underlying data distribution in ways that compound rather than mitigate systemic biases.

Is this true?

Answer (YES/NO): NO